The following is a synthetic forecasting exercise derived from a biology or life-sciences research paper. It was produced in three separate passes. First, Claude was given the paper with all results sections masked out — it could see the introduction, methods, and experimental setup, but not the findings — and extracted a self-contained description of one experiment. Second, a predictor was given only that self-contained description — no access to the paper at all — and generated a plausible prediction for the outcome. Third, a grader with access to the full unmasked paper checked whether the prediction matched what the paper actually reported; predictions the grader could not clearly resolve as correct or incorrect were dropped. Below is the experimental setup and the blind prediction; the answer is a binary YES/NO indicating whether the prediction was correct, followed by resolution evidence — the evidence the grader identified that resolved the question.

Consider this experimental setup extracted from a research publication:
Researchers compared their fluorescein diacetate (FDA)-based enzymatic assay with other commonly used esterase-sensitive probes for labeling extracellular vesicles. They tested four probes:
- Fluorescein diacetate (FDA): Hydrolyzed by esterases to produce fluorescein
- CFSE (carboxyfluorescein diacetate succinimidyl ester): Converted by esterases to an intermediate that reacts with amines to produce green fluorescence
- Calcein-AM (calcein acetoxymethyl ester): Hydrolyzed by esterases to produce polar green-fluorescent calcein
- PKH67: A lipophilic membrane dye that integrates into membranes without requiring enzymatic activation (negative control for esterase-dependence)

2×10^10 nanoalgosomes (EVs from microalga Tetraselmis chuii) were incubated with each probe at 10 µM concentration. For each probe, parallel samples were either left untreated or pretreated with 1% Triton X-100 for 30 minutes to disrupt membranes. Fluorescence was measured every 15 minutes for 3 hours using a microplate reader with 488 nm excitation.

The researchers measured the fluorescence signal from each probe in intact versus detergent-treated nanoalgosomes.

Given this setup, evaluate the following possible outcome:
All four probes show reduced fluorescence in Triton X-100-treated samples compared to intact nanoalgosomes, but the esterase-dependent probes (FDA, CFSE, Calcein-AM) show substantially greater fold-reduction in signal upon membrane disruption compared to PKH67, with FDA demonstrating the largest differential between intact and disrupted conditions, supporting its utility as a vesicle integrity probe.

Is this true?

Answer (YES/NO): NO